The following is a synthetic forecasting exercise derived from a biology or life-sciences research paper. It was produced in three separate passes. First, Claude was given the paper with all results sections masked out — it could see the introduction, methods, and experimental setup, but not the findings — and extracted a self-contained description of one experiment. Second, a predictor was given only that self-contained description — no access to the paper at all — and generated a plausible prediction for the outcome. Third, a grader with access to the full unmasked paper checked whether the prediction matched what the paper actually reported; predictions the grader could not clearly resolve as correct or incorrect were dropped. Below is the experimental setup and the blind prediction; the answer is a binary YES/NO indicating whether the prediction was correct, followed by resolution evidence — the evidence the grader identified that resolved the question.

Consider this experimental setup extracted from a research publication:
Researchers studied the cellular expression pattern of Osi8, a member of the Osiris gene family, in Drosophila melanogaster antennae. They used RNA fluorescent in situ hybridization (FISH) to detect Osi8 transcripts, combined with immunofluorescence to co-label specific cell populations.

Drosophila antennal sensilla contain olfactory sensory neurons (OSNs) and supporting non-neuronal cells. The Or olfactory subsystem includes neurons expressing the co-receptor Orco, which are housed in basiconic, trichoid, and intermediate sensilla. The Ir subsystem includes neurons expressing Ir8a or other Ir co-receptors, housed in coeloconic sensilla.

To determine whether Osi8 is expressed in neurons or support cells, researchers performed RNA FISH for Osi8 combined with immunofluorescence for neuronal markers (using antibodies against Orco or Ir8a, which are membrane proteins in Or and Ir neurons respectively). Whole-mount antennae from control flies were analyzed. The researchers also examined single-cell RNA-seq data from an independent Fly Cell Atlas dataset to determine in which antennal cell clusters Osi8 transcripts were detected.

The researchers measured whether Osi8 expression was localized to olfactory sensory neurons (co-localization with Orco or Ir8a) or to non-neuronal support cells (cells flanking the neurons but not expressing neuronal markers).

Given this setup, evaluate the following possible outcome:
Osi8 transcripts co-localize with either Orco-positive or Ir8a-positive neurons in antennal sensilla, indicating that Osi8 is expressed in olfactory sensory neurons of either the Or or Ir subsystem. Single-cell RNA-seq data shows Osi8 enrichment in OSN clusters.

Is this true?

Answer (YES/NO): NO